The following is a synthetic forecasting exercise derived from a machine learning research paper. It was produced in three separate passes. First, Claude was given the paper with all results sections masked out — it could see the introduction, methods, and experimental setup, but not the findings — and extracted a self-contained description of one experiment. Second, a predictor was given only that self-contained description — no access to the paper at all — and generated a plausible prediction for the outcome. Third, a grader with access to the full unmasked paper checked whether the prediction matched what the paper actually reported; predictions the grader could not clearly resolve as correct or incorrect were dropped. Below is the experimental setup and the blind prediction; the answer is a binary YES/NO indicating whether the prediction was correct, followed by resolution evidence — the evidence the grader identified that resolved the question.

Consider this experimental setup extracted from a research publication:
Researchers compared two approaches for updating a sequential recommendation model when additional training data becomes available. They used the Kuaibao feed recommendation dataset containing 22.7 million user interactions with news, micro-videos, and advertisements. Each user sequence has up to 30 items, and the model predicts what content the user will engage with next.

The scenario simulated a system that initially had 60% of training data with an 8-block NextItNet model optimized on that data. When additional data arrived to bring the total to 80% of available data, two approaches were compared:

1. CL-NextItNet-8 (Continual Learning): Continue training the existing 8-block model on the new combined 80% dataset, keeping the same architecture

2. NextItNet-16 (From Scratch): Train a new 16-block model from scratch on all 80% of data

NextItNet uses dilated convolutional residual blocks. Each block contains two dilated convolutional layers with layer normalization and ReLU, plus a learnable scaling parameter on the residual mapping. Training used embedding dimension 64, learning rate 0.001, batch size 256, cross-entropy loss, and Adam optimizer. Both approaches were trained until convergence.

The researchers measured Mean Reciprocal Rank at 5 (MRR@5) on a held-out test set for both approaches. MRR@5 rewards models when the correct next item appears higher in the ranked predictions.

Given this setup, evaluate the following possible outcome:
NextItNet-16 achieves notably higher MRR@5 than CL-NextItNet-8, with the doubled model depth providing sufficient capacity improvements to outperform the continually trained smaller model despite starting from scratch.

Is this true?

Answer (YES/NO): YES